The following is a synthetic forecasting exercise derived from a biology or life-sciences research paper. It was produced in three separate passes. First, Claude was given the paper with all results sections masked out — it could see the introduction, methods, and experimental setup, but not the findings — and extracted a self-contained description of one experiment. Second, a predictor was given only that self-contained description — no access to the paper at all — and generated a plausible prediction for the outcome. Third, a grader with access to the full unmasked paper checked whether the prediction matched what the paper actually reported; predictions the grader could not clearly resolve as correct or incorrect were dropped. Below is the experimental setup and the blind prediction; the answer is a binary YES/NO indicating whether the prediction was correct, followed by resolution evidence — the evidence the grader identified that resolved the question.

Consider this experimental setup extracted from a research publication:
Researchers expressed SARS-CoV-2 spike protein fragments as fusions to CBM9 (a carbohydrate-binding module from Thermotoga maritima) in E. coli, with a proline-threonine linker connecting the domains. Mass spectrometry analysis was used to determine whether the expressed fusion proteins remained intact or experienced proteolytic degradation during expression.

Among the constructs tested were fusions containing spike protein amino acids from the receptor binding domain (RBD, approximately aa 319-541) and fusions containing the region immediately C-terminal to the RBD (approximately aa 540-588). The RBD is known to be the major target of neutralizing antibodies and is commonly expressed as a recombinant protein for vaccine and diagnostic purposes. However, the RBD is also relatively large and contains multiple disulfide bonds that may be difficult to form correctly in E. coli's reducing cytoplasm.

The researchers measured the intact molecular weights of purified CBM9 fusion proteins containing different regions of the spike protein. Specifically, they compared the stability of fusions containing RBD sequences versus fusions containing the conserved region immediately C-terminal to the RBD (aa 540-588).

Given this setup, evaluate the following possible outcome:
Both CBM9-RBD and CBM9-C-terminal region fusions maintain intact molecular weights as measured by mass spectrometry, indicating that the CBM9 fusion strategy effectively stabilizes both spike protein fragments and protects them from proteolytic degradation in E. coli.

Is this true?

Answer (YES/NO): NO